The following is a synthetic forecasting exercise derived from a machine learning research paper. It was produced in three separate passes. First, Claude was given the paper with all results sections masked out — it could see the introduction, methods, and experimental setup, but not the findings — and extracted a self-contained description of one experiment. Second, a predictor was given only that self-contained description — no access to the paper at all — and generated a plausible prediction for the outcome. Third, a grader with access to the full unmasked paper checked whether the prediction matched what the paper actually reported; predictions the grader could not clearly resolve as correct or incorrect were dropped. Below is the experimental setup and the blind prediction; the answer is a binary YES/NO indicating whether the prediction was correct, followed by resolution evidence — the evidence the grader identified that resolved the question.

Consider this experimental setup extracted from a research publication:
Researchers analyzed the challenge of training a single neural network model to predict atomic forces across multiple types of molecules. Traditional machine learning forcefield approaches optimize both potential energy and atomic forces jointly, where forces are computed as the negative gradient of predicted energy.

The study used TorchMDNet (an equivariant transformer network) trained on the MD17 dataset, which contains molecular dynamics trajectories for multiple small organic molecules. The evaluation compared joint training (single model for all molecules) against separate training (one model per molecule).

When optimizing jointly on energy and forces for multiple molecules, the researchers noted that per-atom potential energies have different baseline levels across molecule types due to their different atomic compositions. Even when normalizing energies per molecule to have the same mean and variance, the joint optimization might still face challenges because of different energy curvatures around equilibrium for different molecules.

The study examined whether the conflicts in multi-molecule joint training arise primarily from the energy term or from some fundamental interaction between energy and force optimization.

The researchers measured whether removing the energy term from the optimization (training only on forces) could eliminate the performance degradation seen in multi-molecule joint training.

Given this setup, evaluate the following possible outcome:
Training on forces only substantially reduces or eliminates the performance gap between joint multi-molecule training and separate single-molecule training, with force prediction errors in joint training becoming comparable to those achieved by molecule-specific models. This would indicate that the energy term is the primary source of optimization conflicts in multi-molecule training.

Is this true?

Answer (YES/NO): YES